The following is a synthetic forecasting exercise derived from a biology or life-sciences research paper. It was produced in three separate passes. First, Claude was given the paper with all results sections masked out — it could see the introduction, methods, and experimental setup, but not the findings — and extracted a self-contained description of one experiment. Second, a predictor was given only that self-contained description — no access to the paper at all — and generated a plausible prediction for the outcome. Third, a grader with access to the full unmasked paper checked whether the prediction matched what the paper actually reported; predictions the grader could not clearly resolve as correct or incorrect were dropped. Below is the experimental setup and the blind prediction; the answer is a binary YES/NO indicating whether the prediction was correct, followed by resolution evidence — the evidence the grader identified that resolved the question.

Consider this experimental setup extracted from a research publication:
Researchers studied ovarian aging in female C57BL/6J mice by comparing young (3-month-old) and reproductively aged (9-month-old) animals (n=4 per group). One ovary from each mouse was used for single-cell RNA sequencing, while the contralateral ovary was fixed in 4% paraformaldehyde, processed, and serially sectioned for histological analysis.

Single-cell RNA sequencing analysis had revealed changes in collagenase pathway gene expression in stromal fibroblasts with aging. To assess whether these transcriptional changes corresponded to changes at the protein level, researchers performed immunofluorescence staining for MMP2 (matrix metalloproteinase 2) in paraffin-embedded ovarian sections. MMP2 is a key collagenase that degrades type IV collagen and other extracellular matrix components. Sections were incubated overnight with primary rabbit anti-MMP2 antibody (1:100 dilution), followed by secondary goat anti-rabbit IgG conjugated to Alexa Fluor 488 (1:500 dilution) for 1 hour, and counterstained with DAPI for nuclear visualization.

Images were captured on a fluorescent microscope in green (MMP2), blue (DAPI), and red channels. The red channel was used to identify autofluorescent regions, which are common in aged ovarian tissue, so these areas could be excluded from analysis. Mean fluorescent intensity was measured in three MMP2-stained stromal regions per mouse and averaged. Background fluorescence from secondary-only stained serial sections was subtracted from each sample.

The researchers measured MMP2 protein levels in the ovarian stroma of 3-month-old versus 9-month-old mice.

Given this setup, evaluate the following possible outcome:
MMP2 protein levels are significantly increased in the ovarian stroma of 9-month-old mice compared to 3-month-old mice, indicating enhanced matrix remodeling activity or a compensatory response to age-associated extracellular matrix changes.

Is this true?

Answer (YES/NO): NO